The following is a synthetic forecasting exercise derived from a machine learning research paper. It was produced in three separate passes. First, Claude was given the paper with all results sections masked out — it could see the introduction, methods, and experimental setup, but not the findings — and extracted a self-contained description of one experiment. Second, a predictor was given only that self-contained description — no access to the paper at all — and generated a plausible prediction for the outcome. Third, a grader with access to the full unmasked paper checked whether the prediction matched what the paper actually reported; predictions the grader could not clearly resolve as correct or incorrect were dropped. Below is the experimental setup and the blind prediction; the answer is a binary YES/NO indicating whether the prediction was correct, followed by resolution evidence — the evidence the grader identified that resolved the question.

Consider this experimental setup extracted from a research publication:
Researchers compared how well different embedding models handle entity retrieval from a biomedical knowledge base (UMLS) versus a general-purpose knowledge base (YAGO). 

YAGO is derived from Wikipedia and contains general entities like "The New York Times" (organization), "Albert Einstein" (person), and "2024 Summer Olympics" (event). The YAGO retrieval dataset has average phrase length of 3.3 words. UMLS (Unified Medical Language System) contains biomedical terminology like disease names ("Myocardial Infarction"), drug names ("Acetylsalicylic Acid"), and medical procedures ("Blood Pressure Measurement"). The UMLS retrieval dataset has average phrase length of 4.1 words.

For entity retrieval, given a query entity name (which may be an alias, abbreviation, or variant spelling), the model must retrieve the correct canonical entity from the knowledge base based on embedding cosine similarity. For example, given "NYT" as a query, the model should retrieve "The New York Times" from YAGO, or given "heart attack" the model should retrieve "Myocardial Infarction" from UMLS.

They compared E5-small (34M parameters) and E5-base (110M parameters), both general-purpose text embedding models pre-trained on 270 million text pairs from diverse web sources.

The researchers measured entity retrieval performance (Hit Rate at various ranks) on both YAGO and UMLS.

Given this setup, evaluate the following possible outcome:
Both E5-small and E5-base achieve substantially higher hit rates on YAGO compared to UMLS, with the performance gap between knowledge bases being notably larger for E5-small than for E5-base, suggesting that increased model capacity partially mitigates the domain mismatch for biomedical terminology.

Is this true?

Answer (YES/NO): NO